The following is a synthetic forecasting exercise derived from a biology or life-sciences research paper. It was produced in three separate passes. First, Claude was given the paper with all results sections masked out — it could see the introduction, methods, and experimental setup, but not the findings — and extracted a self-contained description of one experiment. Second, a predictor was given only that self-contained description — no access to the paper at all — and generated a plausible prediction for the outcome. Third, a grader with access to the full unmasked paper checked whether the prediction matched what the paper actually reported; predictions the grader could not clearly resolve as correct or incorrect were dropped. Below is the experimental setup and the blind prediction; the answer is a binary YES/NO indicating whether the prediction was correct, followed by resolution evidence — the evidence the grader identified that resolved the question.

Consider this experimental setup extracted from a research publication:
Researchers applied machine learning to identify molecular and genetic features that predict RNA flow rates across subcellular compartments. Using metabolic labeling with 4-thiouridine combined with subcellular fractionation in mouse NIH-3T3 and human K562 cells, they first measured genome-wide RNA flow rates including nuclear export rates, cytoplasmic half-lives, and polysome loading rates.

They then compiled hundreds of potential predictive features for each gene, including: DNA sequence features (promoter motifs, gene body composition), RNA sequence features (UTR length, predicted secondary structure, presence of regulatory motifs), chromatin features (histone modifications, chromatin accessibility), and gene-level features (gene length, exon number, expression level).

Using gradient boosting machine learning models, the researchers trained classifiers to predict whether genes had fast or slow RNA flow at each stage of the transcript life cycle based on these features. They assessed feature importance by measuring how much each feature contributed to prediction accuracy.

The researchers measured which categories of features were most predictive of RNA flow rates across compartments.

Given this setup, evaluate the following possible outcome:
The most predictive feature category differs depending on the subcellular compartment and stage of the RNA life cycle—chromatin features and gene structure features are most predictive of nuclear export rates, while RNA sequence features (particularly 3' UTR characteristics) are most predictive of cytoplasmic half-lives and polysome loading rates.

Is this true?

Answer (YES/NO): NO